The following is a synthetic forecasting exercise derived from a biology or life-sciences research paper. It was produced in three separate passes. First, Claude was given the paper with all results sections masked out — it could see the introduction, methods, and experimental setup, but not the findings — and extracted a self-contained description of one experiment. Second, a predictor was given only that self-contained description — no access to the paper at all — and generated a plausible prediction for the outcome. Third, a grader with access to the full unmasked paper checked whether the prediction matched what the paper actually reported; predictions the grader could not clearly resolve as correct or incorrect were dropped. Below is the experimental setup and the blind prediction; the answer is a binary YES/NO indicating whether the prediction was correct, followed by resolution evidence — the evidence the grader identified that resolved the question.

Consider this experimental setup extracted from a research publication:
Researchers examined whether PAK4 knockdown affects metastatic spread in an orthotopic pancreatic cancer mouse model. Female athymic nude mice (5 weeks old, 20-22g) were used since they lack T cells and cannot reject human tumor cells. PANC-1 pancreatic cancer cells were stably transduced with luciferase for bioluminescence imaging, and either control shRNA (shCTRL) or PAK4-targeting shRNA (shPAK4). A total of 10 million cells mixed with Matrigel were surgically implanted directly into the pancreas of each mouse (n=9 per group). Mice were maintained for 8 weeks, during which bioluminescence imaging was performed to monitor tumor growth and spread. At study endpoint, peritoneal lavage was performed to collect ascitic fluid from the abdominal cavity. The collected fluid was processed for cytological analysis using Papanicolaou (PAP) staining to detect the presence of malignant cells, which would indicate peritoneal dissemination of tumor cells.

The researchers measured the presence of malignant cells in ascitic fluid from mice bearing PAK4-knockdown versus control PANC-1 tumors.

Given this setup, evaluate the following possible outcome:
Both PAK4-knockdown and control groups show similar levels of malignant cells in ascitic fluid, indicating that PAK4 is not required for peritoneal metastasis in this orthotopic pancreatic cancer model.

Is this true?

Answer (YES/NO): NO